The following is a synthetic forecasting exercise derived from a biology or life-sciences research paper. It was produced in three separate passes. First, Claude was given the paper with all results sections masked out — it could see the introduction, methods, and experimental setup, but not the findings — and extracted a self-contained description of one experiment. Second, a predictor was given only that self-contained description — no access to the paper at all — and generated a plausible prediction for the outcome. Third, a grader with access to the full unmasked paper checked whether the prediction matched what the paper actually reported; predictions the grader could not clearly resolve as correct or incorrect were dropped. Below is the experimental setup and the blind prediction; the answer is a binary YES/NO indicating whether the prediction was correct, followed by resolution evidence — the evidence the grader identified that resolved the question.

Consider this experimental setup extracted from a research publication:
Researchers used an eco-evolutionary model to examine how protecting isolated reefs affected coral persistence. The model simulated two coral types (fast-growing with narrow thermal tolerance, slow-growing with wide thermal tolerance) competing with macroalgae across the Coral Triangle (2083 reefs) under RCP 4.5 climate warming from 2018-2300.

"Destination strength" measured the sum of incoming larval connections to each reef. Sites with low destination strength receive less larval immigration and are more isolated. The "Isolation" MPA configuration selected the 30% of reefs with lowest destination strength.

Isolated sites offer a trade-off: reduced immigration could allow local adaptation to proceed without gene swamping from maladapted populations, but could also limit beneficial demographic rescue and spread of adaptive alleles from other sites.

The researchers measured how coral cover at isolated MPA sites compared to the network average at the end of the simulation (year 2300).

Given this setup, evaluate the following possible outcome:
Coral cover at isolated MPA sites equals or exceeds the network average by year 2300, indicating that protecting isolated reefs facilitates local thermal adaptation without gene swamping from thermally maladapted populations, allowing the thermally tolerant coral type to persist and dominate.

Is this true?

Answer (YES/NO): NO